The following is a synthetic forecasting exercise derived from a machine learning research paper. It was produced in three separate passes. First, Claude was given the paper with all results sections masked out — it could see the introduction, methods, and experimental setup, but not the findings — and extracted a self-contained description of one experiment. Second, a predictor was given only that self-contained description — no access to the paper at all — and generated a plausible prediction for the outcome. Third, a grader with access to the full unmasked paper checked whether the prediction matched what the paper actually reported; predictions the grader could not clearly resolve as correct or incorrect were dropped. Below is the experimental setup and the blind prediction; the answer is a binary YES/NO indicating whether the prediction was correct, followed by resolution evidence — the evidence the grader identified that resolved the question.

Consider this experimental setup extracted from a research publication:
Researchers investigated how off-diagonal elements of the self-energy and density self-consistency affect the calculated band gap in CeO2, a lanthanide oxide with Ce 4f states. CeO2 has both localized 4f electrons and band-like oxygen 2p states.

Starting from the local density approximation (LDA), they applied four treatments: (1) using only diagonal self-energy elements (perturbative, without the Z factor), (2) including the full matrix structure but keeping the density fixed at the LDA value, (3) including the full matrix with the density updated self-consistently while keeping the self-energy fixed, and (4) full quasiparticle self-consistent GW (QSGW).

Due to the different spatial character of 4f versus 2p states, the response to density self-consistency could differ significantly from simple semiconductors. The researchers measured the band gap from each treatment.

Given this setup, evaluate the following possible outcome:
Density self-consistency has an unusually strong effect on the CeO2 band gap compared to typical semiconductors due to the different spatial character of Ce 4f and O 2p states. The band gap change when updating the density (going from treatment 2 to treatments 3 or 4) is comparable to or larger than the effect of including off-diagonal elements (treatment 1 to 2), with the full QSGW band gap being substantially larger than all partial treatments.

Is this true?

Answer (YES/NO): NO